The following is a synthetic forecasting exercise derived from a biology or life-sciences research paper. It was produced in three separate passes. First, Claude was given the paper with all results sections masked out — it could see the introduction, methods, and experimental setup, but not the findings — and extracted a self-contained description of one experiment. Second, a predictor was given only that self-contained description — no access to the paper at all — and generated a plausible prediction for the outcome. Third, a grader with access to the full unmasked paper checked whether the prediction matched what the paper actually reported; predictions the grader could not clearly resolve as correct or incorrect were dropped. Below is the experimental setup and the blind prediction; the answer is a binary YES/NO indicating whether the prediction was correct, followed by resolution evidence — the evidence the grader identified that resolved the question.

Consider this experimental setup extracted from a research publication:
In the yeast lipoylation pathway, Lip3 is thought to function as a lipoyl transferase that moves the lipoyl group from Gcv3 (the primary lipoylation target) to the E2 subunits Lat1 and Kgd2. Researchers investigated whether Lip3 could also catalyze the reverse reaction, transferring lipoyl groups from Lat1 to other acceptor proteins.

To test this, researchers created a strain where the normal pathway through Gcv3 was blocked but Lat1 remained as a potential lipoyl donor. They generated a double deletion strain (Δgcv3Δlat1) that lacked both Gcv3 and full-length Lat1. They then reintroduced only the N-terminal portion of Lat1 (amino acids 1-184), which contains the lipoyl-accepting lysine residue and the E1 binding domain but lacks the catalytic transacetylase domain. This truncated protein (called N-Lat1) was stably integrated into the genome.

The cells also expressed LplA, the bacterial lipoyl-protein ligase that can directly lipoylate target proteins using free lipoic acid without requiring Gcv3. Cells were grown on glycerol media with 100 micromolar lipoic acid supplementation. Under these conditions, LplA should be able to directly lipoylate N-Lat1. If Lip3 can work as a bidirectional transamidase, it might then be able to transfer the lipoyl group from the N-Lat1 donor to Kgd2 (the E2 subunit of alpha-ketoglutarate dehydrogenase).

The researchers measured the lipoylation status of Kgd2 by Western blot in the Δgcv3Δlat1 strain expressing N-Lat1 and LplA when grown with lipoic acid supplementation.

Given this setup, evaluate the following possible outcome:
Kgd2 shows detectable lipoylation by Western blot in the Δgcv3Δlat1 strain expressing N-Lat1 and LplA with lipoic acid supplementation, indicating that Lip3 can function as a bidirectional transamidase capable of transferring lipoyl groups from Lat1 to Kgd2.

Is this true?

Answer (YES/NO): YES